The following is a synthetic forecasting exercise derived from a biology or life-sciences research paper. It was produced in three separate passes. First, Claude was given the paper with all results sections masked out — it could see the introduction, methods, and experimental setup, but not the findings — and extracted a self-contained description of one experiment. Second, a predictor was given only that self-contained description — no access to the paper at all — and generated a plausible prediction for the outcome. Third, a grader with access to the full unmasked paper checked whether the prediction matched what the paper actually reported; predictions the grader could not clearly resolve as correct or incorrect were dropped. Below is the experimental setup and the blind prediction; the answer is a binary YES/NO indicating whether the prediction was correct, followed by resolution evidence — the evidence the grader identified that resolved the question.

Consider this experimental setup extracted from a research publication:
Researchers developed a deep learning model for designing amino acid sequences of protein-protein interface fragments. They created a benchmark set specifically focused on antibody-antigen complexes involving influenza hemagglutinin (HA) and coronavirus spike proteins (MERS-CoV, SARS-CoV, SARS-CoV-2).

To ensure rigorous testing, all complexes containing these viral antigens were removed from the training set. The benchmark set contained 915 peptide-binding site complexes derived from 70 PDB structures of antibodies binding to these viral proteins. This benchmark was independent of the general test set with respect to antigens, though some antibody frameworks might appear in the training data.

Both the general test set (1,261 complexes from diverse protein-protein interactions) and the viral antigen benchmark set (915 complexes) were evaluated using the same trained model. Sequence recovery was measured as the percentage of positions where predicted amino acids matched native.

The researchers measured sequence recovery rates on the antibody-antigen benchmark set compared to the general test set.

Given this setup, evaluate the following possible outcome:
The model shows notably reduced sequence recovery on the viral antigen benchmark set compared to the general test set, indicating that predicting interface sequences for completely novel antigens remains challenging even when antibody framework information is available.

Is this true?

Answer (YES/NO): YES